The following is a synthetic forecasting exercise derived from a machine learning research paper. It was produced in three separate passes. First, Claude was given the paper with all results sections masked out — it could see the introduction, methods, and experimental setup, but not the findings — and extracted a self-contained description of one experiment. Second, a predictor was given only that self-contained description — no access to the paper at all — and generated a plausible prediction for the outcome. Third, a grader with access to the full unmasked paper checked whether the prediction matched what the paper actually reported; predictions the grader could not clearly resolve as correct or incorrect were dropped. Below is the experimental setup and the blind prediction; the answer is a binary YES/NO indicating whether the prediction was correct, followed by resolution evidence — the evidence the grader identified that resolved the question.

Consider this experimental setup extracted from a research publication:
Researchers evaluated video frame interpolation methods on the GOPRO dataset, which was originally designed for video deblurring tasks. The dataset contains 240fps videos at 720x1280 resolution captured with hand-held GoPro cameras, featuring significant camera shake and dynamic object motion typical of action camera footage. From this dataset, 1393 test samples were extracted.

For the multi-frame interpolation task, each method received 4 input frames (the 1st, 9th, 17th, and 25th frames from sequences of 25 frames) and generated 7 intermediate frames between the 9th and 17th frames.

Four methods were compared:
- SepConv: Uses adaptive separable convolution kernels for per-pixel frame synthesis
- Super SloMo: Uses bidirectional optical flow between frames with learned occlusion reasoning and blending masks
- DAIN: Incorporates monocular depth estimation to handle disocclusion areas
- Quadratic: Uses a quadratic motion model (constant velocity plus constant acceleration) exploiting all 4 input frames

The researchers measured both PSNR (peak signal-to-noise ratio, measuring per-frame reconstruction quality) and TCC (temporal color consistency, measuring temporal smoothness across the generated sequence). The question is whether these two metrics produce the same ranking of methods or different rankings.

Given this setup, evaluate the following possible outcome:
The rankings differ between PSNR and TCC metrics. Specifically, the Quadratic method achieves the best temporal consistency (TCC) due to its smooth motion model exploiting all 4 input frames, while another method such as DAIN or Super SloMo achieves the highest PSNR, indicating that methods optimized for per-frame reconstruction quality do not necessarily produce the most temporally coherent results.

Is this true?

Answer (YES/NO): NO